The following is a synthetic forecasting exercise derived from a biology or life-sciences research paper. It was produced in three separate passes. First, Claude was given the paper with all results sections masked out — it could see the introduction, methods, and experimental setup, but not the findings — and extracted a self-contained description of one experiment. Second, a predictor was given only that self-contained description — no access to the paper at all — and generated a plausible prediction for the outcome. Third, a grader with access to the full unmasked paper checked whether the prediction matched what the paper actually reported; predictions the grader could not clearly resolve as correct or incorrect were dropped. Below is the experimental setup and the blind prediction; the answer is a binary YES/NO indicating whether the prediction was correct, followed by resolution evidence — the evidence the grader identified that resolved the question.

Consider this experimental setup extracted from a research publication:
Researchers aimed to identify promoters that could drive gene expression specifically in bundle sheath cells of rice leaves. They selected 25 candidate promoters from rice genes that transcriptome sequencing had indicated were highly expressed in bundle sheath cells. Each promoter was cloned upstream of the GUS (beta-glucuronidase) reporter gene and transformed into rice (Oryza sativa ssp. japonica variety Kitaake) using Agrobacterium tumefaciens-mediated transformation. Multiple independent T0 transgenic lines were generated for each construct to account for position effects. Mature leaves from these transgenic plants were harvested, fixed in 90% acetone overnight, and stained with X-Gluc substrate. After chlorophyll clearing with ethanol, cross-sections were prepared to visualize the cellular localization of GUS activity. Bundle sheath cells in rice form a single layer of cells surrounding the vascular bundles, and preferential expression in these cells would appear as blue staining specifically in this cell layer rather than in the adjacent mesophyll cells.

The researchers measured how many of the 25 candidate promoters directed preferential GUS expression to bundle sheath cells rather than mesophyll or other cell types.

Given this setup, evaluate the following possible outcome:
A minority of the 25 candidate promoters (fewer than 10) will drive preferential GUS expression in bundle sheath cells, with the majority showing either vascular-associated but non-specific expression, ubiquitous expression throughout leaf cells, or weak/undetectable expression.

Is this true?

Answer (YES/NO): YES